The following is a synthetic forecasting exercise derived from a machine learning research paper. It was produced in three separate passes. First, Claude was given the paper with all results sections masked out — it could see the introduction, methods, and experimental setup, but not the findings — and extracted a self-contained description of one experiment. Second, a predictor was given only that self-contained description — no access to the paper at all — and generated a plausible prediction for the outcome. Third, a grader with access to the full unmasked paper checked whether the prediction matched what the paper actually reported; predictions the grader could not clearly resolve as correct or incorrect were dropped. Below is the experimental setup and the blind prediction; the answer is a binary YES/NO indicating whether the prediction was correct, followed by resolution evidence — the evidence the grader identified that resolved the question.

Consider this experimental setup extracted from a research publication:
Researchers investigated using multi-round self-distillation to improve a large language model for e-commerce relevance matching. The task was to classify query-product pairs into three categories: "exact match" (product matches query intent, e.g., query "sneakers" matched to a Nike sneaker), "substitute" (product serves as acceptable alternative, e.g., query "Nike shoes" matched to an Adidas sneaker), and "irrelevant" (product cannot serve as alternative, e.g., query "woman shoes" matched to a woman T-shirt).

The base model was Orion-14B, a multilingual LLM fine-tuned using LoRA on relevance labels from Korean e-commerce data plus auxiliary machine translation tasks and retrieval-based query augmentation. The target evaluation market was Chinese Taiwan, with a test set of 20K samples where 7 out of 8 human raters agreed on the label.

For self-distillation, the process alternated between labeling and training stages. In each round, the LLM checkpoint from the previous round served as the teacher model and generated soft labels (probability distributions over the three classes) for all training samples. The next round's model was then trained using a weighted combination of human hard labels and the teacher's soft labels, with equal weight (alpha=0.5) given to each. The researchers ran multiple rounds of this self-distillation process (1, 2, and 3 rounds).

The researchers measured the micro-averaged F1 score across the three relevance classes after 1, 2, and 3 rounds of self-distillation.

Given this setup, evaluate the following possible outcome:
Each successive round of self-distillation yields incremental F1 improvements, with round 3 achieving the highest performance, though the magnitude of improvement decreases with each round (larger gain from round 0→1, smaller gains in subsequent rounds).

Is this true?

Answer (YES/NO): NO